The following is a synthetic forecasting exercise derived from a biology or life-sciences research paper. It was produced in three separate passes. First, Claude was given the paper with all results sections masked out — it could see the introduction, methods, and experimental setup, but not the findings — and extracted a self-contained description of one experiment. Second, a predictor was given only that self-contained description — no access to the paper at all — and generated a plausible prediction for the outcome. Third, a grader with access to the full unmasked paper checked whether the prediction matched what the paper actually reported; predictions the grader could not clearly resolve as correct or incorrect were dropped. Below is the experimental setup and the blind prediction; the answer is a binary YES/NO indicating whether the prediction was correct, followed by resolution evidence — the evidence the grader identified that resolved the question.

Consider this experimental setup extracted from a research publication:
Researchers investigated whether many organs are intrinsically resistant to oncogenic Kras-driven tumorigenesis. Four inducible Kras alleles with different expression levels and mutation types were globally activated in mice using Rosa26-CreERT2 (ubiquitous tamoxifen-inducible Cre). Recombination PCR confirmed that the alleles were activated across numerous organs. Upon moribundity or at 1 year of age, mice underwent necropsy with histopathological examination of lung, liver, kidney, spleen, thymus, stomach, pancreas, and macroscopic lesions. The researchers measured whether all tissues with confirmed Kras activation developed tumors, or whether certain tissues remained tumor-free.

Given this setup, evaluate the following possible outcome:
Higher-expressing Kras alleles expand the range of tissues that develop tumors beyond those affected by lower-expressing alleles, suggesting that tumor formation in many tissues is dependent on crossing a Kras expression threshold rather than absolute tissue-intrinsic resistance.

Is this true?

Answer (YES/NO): NO